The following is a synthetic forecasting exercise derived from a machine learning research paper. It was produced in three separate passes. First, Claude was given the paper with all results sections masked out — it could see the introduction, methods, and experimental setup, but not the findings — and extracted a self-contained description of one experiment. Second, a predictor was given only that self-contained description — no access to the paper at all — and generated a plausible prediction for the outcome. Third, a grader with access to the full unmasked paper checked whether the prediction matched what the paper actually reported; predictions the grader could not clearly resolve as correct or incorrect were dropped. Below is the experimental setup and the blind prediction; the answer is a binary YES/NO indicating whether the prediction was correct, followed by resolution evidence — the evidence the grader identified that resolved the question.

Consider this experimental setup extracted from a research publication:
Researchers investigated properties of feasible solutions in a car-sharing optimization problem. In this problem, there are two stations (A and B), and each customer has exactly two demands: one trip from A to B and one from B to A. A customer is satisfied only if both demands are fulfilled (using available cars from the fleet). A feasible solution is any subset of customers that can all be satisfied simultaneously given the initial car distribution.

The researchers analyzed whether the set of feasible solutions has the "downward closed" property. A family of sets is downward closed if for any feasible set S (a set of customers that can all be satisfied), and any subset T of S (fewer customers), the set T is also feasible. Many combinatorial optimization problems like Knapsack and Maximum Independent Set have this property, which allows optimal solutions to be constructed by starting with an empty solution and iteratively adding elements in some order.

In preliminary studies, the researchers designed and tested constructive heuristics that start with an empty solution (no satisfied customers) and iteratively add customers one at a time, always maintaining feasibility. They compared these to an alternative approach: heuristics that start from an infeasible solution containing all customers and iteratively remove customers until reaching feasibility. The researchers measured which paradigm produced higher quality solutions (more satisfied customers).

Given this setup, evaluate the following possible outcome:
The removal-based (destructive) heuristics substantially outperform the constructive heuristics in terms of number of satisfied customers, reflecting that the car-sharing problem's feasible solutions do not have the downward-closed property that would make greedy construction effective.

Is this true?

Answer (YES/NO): YES